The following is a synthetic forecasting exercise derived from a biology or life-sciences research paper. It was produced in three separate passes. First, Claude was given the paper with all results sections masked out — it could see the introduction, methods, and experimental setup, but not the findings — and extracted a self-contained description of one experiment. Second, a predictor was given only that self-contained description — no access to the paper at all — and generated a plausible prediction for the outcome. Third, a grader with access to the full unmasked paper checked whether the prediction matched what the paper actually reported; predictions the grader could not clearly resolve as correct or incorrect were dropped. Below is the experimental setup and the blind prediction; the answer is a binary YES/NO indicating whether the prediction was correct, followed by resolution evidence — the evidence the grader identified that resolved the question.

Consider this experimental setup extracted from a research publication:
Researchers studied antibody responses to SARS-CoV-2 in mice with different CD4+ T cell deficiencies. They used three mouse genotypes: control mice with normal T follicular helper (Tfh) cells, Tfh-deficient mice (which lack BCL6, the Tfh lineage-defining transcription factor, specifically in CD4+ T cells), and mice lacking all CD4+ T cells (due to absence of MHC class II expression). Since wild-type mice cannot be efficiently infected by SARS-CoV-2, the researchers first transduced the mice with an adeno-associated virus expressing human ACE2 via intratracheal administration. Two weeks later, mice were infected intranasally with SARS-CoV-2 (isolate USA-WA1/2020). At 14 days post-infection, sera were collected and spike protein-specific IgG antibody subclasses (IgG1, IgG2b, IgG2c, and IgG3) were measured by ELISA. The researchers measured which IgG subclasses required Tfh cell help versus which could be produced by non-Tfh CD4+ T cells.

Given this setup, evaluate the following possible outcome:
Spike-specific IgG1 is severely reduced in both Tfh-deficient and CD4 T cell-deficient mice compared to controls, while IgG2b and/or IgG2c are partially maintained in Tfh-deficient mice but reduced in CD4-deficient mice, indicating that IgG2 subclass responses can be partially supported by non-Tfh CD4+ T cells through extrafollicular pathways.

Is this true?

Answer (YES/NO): YES